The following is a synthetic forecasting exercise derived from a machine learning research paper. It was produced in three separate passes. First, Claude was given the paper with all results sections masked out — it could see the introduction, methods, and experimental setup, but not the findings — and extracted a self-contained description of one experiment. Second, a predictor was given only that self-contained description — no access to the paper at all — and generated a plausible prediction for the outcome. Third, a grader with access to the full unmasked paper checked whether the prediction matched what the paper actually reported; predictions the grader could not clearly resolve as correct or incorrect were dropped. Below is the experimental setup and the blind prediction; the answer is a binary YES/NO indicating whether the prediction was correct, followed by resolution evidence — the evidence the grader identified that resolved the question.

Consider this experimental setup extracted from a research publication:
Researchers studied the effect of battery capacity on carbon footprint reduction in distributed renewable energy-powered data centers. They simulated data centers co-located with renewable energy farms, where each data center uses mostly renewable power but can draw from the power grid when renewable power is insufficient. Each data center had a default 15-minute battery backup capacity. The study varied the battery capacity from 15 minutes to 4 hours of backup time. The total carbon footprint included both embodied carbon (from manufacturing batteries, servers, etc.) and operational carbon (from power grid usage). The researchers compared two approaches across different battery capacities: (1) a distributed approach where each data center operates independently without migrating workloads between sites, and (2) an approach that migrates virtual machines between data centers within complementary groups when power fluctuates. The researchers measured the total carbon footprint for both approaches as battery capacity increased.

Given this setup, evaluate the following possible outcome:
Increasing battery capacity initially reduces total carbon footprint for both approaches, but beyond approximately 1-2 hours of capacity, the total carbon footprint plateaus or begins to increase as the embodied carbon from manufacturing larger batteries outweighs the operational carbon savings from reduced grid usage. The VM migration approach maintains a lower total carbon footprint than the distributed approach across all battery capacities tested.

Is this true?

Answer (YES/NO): NO